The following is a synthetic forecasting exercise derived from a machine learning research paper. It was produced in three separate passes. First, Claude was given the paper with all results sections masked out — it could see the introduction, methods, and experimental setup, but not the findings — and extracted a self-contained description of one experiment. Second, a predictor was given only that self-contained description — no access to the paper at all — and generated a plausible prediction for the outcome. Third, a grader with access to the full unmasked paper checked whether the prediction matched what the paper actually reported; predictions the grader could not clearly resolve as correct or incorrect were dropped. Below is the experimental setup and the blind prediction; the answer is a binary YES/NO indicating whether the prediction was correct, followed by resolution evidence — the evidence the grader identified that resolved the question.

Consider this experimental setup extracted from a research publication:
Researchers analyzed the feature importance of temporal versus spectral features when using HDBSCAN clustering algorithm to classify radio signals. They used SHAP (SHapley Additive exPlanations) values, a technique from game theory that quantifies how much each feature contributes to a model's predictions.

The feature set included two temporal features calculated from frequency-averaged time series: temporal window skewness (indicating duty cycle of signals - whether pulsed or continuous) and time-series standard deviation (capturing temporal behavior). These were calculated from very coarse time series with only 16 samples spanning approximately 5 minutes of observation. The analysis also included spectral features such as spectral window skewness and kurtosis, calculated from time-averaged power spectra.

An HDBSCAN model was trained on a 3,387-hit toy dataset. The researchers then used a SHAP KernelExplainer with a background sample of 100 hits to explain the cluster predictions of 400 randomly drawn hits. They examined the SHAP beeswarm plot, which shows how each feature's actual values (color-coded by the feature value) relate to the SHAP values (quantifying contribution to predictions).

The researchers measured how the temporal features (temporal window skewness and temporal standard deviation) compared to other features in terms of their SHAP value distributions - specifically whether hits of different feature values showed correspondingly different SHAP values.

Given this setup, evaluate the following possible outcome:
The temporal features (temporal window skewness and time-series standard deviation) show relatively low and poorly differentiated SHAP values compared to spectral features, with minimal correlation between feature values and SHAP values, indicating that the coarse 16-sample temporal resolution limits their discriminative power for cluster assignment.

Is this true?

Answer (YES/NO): NO